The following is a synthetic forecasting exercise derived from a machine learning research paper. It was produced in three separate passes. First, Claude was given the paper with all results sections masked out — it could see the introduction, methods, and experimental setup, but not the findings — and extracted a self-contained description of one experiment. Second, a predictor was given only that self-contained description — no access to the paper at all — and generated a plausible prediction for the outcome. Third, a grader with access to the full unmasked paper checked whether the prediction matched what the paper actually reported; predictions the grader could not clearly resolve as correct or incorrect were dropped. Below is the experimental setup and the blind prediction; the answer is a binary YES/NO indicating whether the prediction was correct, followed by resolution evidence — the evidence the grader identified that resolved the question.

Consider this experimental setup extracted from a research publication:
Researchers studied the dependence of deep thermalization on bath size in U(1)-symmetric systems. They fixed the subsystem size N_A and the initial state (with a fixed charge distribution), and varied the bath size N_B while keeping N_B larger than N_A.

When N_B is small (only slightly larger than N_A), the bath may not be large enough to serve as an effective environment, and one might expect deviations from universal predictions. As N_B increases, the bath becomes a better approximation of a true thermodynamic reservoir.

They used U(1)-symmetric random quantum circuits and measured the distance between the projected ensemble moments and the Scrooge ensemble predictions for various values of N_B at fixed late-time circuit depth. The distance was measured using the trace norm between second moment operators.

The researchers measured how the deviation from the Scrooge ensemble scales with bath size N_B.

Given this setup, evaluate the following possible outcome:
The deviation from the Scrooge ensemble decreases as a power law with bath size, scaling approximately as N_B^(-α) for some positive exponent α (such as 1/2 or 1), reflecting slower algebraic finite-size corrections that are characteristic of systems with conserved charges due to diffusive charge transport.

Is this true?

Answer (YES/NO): NO